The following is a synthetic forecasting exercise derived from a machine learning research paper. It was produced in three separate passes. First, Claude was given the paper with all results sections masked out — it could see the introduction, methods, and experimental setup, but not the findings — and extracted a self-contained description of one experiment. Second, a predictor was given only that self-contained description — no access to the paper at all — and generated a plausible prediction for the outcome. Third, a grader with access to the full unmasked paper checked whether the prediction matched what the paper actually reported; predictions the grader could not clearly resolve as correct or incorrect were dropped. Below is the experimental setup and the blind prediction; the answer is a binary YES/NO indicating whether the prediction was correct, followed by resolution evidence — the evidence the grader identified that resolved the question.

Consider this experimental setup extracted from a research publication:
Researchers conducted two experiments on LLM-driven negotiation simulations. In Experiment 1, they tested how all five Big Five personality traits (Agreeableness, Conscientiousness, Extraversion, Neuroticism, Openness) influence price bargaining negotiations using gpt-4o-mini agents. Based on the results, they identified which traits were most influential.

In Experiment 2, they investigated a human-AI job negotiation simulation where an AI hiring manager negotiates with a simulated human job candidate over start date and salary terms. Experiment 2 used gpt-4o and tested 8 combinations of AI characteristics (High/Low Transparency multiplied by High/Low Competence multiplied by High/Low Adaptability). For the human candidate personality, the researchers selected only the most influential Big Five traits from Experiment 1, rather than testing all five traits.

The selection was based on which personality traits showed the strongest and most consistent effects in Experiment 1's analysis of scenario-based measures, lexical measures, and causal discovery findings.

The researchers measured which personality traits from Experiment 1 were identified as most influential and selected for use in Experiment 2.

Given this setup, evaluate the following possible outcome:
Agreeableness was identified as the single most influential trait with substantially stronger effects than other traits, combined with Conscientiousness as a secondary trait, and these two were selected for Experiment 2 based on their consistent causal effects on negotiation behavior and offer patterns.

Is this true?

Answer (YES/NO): NO